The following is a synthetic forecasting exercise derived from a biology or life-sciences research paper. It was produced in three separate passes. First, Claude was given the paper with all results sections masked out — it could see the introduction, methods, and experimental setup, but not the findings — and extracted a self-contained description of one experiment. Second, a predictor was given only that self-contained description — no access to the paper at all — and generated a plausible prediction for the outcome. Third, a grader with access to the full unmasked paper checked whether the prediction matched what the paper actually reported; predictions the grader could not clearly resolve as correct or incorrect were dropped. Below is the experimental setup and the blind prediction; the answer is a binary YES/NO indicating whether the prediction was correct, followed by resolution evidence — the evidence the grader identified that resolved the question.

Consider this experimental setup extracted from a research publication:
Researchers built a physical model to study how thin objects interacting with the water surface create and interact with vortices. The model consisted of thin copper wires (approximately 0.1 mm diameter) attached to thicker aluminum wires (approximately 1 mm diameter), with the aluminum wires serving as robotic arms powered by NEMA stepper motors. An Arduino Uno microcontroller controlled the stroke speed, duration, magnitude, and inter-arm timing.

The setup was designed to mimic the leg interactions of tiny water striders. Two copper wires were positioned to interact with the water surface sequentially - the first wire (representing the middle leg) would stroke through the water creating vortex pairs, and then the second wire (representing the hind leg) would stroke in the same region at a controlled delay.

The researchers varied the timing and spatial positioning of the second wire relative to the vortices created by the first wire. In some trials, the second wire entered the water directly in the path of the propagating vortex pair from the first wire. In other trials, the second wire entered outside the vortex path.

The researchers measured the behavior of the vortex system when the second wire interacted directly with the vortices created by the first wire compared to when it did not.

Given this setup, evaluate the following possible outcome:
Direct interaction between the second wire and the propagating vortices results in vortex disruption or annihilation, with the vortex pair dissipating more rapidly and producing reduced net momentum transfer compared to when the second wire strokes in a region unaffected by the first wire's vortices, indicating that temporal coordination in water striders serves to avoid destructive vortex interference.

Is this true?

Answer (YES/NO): NO